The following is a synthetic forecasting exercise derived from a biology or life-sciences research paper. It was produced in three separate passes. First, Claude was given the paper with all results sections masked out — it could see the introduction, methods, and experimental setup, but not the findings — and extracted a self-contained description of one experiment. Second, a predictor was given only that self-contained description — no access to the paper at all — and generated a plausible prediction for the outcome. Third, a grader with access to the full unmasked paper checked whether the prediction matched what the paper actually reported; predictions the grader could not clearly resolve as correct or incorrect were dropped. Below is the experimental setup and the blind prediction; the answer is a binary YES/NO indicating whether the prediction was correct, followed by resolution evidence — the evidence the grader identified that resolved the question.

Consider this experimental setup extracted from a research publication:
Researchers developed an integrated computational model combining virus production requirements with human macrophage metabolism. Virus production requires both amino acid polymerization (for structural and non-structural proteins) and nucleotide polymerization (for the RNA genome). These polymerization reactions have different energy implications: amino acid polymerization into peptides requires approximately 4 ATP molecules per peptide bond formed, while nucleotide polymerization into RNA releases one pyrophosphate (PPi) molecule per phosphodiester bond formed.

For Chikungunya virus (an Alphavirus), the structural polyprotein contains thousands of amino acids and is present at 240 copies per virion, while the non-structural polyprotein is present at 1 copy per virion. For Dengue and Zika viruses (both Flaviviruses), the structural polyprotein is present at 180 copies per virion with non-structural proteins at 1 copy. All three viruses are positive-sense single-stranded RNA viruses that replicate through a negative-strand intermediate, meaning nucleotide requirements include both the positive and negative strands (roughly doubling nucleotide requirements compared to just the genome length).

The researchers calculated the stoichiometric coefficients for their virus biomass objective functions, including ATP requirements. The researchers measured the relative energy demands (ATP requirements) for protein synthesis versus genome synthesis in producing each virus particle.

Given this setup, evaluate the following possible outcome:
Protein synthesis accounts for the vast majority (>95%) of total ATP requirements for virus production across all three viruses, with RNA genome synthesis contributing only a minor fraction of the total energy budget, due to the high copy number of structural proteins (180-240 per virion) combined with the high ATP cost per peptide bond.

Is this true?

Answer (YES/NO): NO